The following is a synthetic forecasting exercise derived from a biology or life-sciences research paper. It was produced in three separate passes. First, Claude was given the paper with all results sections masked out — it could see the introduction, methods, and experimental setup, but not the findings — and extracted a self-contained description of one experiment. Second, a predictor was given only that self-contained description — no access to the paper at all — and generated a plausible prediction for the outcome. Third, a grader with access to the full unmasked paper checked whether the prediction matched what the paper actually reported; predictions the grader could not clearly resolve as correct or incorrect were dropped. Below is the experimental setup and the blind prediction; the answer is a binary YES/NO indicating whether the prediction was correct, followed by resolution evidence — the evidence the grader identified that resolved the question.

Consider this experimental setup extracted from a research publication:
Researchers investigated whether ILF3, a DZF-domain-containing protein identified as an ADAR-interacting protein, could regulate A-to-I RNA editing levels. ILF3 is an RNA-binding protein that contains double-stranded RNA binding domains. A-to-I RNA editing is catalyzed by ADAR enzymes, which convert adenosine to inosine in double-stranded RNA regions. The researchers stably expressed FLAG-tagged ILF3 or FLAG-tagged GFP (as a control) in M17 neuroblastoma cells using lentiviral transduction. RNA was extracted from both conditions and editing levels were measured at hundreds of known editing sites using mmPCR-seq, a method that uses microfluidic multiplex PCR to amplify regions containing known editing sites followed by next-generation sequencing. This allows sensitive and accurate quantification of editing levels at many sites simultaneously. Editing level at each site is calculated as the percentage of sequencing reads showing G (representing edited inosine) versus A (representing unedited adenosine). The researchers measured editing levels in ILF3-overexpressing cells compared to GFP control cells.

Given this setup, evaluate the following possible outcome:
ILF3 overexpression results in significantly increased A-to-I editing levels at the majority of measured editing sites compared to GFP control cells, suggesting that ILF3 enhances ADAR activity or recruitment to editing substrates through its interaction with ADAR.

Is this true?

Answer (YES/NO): NO